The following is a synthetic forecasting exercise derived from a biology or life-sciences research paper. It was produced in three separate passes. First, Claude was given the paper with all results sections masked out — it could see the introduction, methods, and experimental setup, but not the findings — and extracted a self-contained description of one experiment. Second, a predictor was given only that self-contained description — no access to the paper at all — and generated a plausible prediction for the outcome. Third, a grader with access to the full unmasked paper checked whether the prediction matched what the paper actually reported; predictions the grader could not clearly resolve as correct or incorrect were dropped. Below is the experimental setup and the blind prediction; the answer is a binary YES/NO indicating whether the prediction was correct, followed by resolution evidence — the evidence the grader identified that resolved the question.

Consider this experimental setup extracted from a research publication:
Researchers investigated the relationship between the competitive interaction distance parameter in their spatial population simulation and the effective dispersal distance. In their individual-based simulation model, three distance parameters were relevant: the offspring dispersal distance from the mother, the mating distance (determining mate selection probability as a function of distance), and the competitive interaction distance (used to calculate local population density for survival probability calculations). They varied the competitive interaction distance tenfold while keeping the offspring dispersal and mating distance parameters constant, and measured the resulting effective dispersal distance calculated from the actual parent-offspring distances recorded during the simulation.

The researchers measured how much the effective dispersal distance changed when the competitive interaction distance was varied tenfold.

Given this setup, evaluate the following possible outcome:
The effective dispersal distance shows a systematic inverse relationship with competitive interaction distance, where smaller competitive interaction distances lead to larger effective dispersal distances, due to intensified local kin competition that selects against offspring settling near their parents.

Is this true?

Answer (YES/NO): NO